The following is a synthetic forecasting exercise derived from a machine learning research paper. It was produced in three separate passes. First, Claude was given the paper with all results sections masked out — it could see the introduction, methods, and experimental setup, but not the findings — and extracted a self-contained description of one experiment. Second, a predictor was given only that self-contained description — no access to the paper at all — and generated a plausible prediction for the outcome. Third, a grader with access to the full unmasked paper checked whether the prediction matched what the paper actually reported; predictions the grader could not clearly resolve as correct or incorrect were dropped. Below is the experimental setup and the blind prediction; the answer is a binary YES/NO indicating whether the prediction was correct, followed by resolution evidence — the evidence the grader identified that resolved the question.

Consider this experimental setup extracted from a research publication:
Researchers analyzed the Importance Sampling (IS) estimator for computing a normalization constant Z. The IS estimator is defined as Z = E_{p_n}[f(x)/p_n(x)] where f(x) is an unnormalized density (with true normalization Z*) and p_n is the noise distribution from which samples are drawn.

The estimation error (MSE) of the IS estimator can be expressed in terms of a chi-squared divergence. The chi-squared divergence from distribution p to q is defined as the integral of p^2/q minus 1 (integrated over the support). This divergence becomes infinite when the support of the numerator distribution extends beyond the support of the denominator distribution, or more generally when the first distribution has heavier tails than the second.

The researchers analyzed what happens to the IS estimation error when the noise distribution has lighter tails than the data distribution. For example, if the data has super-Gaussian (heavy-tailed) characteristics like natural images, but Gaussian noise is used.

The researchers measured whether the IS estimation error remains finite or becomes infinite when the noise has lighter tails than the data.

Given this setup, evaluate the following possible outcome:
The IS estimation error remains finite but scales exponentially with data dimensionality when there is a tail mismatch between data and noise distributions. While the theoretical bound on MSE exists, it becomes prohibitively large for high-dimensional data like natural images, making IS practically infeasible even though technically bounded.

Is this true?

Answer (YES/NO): NO